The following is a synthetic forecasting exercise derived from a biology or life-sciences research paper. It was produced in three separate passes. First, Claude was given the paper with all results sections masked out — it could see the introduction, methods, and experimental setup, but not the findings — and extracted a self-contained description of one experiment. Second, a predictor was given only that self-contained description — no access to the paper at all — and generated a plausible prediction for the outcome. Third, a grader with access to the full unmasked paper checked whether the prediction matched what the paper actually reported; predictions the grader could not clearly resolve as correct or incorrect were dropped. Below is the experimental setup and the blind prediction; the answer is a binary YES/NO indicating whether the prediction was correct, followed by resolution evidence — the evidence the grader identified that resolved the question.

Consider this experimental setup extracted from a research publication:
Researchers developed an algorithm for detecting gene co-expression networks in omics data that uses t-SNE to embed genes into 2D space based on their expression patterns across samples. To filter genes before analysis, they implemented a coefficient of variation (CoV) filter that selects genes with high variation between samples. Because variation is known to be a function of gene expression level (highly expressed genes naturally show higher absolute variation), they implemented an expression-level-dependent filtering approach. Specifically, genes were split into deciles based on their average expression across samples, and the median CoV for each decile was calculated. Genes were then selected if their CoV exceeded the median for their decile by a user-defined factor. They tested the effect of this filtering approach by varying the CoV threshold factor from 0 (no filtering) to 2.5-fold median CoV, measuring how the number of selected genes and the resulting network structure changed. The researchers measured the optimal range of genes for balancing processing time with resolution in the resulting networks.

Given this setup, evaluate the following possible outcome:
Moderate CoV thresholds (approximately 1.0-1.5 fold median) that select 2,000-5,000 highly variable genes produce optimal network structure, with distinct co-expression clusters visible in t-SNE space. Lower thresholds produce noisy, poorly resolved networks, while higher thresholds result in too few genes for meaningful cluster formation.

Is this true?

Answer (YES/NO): NO